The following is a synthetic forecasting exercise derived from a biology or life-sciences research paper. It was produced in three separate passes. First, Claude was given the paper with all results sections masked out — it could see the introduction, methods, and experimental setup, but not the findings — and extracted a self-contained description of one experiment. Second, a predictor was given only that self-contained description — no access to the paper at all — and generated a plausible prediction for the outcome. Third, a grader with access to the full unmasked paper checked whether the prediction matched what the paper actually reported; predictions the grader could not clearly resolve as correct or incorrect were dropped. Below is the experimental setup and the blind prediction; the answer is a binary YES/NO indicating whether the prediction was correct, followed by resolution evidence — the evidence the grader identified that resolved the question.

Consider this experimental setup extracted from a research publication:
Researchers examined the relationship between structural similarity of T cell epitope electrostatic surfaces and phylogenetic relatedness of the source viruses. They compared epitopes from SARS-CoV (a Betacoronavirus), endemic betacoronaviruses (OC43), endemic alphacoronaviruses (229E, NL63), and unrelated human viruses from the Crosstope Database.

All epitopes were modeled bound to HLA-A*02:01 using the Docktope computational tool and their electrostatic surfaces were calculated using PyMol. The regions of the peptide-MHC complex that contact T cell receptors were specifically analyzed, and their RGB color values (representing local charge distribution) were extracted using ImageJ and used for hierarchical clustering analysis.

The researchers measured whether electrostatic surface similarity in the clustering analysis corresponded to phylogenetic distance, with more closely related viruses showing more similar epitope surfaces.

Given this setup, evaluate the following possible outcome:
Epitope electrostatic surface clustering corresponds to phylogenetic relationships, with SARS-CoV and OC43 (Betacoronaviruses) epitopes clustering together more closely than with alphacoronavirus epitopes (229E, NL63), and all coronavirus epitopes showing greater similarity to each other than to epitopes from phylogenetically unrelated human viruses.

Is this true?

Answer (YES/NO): NO